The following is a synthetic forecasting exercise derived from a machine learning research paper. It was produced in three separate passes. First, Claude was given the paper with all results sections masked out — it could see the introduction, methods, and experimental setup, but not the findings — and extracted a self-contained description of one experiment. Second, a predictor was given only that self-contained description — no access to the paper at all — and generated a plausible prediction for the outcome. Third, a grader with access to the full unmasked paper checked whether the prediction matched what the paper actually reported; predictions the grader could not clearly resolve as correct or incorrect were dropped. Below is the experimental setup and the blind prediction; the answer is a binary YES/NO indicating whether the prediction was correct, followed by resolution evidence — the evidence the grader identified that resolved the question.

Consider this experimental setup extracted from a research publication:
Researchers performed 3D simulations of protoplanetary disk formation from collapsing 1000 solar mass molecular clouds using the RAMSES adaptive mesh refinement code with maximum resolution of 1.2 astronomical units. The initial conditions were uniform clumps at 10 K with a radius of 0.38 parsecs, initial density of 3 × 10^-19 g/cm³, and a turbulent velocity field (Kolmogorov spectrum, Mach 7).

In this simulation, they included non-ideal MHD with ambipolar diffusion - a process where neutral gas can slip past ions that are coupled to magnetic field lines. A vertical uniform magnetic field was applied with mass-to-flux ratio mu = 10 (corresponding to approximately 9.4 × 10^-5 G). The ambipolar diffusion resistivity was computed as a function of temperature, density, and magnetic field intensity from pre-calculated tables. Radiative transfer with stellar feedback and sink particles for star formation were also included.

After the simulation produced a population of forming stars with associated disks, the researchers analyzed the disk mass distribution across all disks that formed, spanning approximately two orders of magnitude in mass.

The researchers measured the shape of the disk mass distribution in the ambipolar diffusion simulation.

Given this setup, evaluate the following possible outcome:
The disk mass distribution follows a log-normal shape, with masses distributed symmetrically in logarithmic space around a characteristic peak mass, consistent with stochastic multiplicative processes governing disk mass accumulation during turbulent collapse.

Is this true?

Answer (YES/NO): NO